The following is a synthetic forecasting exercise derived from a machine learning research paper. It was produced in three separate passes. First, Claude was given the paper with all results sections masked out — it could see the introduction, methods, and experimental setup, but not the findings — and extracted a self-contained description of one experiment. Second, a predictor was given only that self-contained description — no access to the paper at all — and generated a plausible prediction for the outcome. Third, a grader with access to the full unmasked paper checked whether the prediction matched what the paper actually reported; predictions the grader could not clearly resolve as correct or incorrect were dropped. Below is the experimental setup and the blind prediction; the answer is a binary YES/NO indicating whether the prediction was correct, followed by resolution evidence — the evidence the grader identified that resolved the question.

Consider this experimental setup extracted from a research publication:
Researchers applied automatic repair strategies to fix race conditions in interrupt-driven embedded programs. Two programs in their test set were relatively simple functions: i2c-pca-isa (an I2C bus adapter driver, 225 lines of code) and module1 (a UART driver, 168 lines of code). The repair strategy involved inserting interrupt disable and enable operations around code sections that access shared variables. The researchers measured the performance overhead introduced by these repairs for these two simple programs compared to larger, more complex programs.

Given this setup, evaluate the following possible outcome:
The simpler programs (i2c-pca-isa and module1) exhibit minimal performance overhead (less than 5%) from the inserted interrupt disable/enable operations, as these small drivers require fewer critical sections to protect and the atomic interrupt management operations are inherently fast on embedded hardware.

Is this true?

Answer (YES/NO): NO